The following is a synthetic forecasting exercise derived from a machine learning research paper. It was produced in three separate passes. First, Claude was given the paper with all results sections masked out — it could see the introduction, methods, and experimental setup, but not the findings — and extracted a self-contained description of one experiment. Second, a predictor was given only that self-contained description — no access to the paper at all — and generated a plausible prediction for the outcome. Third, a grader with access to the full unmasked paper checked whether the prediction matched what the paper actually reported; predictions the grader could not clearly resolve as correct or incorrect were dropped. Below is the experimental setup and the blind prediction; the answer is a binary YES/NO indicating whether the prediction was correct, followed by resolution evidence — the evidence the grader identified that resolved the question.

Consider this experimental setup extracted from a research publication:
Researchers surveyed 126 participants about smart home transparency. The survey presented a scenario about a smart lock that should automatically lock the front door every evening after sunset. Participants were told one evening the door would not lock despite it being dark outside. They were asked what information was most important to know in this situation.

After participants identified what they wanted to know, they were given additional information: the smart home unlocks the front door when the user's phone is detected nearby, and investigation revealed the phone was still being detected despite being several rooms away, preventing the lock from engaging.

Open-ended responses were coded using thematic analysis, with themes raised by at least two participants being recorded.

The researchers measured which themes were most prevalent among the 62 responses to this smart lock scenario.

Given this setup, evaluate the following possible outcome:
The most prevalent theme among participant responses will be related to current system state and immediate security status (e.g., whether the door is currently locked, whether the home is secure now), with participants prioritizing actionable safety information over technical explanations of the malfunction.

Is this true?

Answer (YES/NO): NO